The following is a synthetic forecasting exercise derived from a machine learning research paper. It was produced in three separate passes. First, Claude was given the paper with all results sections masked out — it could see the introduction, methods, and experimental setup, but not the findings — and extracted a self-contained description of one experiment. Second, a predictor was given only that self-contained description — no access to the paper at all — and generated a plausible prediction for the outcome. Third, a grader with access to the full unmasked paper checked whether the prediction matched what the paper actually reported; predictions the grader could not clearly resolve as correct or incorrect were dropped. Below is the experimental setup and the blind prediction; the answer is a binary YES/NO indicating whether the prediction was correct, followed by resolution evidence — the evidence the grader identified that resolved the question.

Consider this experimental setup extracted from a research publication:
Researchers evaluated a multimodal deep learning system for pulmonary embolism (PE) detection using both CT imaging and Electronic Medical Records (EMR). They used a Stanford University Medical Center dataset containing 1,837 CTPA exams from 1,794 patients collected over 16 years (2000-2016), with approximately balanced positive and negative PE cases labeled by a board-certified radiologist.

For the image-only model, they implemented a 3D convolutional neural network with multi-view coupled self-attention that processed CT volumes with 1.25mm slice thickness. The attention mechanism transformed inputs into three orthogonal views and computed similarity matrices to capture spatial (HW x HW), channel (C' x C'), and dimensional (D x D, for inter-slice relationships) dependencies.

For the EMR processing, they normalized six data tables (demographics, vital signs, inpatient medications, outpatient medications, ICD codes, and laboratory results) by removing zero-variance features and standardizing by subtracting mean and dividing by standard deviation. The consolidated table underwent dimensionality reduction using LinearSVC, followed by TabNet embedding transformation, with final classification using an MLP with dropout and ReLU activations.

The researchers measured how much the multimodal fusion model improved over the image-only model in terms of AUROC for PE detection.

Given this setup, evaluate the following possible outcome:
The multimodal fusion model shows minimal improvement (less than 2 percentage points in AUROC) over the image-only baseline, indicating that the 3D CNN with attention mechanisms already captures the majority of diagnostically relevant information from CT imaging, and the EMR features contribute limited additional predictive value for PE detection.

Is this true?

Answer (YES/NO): NO